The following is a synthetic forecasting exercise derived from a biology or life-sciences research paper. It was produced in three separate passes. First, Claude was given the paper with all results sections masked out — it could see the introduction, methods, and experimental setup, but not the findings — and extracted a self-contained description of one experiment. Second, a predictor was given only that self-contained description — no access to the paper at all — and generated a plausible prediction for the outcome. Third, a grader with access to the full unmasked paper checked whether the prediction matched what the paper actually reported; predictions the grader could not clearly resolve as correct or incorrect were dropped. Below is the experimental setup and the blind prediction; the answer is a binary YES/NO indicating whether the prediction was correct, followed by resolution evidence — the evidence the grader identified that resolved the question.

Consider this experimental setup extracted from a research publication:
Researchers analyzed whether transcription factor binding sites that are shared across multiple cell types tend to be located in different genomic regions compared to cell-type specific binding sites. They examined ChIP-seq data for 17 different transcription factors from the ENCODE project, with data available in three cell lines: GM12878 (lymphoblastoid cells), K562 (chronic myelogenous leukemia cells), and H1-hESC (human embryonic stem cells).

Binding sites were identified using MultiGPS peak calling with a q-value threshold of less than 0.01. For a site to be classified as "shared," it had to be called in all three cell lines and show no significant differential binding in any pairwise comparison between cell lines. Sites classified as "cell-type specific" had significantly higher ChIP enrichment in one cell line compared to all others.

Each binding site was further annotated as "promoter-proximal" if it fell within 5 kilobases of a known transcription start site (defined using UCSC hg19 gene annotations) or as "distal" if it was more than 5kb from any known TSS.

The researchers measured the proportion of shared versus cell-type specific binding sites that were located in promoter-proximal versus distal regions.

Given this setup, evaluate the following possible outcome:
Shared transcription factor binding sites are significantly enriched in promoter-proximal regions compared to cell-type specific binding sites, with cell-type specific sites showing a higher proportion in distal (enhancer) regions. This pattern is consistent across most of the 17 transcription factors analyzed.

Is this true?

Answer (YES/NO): YES